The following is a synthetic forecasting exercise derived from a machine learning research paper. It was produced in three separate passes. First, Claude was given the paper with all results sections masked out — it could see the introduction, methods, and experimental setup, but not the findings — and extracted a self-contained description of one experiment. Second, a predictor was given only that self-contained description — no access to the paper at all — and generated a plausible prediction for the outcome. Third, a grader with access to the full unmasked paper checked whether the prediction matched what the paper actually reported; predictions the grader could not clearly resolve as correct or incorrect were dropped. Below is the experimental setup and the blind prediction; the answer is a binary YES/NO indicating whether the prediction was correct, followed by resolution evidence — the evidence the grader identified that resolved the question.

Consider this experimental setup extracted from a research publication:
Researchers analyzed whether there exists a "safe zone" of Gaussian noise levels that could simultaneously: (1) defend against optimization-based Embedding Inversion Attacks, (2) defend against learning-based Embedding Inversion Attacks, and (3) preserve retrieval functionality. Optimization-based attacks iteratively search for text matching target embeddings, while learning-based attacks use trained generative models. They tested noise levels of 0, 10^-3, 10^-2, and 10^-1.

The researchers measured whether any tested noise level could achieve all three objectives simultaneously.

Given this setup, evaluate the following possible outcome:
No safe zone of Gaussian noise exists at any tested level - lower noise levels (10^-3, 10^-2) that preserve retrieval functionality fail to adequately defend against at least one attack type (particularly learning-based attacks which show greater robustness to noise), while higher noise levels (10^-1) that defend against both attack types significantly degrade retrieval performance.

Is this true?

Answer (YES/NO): YES